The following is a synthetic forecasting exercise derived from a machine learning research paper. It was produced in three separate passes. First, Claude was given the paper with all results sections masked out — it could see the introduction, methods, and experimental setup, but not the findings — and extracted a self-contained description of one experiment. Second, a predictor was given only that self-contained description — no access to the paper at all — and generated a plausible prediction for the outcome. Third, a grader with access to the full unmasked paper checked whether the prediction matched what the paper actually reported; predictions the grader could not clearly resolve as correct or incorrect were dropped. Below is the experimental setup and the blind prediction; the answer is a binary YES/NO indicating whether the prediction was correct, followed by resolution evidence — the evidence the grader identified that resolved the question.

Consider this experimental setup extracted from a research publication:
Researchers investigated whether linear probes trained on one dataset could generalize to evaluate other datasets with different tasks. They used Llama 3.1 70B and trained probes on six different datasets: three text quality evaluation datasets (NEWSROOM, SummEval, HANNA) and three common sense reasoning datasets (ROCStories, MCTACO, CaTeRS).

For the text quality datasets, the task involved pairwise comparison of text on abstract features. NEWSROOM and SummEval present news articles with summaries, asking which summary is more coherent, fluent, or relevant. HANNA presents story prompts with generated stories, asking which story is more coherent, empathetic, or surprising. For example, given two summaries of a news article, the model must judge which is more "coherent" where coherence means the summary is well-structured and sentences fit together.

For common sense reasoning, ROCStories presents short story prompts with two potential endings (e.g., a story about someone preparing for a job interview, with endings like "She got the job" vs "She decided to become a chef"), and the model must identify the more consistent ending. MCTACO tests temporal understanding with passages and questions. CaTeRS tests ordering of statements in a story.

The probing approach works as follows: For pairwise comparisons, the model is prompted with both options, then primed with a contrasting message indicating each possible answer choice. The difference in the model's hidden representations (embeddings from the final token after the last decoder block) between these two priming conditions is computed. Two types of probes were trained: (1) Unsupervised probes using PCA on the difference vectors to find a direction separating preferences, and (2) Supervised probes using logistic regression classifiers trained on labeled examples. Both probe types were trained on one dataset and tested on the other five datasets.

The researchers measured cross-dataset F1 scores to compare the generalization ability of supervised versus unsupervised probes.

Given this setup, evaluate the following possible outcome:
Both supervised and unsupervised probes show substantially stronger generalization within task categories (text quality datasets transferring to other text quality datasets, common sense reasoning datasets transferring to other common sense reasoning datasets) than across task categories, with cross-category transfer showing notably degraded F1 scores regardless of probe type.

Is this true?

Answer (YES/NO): NO